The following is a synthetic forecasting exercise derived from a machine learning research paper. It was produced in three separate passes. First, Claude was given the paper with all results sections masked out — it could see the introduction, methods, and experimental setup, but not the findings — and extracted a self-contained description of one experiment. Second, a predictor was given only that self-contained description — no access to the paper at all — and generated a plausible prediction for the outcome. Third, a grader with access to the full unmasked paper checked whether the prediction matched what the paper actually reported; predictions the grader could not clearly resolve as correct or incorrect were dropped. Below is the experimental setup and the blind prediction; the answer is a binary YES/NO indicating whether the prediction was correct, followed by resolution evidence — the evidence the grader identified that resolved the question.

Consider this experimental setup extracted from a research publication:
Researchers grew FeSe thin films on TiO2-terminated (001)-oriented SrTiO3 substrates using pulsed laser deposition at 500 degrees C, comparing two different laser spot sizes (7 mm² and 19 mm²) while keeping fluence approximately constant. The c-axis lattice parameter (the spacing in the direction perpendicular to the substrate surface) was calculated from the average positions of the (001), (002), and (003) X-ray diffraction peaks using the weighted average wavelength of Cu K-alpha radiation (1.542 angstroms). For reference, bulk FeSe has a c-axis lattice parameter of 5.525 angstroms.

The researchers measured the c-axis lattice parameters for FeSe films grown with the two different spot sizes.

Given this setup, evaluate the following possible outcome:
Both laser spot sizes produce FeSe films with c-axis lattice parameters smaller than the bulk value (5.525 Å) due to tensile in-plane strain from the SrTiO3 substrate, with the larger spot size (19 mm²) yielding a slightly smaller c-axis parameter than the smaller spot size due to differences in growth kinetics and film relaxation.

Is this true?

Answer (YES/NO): NO